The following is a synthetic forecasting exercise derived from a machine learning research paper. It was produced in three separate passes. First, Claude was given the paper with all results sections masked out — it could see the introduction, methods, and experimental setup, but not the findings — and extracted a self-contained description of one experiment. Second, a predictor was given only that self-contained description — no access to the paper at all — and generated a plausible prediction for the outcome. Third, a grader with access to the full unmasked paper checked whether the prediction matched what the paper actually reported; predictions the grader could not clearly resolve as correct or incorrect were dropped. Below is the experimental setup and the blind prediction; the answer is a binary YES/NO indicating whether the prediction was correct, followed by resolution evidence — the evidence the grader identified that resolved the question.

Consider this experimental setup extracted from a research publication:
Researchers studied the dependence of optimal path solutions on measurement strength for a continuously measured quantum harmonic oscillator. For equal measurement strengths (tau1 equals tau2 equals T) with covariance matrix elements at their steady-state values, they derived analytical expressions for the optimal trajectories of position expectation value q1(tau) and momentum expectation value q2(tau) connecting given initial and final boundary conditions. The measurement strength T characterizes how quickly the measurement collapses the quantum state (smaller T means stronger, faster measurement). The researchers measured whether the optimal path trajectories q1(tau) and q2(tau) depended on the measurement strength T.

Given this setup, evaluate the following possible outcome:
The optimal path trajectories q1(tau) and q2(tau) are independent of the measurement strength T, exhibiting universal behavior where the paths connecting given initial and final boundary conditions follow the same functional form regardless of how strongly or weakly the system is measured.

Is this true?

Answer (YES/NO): YES